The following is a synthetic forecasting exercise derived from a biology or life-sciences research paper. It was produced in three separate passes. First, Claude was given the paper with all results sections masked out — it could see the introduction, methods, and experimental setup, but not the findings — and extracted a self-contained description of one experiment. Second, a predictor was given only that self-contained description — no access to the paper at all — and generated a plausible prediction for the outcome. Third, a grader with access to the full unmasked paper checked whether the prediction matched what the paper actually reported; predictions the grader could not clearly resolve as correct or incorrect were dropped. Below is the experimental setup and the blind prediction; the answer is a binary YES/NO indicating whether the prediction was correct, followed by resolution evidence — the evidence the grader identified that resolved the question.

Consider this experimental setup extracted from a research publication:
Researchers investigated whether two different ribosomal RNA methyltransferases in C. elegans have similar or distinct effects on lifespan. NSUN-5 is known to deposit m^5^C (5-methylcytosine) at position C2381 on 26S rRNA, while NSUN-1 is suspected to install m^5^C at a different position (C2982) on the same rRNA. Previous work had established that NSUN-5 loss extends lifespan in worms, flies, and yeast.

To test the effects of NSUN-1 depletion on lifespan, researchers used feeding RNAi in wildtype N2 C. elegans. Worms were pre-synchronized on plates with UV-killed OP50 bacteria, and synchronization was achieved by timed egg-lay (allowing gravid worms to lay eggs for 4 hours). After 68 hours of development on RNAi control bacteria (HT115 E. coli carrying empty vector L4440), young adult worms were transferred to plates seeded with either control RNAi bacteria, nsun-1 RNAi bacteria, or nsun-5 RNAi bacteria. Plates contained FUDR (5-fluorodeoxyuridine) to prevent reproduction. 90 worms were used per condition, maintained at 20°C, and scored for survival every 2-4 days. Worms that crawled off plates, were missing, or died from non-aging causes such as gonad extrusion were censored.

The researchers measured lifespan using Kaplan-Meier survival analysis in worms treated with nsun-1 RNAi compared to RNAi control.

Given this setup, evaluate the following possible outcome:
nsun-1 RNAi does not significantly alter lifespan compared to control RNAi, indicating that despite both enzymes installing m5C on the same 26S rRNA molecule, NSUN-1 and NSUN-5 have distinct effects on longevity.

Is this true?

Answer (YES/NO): YES